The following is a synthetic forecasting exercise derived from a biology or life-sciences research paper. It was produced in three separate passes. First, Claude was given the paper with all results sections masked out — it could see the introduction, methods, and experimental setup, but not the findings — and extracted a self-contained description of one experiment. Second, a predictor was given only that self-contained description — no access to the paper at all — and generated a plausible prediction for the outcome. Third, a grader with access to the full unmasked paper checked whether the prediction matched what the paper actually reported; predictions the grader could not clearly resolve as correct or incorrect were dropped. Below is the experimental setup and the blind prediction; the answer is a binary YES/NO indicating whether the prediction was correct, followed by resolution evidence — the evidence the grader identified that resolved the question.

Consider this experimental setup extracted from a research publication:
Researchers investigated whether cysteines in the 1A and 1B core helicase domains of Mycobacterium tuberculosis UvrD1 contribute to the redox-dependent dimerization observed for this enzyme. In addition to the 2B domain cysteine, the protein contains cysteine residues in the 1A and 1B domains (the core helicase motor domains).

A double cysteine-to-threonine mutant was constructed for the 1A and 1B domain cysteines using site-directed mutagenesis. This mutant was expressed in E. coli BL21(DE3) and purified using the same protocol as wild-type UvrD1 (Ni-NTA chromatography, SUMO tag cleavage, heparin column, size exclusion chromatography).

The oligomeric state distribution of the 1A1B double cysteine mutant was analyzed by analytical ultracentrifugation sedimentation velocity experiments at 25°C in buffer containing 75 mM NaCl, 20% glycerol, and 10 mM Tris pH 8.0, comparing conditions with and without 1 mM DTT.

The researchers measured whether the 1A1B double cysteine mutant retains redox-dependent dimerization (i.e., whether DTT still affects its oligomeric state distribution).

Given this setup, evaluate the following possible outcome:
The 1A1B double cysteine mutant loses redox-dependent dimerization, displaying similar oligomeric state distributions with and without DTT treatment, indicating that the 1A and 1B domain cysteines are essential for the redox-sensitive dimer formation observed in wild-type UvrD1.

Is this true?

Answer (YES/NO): NO